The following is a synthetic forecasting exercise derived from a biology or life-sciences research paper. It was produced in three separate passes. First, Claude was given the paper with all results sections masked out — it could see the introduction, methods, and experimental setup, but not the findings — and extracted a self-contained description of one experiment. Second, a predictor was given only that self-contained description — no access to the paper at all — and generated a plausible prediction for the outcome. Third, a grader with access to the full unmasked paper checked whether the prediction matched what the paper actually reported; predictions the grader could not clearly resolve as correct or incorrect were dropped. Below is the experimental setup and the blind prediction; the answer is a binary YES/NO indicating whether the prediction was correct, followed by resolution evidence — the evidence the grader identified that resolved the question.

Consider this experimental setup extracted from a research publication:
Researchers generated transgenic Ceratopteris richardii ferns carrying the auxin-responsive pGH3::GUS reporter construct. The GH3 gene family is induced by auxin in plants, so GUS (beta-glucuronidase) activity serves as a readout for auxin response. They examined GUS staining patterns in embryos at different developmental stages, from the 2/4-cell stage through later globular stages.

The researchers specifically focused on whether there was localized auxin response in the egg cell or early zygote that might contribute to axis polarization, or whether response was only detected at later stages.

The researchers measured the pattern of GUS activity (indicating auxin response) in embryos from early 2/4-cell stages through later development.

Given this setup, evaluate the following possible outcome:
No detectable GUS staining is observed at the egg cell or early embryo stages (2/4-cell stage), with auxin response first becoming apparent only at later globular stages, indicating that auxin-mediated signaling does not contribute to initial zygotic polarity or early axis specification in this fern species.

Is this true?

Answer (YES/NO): NO